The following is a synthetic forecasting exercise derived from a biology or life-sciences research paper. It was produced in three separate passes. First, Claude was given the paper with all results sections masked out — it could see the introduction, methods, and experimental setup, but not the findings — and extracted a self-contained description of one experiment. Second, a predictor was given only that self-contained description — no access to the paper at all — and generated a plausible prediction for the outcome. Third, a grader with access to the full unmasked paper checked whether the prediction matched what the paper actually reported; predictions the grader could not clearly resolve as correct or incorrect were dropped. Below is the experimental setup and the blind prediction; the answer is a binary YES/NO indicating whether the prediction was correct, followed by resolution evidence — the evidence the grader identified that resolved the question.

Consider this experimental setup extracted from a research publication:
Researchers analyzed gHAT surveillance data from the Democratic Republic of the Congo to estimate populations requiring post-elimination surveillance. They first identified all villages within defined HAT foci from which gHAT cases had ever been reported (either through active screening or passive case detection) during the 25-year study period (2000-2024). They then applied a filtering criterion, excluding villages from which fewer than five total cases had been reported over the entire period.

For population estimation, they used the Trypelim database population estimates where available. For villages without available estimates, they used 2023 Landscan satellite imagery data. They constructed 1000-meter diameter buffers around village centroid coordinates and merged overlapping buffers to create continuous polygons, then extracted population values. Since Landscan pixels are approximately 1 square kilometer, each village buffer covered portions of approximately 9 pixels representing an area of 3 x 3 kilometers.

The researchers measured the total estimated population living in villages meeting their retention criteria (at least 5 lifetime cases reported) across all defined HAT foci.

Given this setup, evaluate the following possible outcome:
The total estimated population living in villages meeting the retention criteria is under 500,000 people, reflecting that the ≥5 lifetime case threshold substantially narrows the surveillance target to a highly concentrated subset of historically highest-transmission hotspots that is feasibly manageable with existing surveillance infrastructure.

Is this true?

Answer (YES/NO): NO